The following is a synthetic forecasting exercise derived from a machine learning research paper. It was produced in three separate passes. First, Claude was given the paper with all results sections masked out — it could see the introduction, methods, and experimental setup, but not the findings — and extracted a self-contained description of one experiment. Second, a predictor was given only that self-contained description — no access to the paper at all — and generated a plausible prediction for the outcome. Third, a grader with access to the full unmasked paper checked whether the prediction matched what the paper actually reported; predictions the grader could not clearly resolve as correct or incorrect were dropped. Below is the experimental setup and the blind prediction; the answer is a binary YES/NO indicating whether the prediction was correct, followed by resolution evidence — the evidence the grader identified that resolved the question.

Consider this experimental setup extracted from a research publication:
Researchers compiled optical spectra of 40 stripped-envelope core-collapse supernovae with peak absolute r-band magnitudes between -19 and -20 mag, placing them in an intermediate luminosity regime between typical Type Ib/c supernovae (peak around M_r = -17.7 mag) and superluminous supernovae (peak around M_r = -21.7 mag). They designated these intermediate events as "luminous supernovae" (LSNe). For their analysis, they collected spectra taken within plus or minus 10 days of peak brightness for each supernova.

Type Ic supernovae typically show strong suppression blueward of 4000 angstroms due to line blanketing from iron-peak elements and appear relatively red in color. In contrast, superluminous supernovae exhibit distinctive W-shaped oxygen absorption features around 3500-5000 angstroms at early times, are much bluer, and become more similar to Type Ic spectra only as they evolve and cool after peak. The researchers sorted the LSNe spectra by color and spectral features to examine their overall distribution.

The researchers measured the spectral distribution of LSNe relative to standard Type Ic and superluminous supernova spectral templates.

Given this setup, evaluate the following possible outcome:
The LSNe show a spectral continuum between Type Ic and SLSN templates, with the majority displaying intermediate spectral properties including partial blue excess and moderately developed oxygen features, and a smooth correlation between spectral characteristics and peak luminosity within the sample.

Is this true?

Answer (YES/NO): NO